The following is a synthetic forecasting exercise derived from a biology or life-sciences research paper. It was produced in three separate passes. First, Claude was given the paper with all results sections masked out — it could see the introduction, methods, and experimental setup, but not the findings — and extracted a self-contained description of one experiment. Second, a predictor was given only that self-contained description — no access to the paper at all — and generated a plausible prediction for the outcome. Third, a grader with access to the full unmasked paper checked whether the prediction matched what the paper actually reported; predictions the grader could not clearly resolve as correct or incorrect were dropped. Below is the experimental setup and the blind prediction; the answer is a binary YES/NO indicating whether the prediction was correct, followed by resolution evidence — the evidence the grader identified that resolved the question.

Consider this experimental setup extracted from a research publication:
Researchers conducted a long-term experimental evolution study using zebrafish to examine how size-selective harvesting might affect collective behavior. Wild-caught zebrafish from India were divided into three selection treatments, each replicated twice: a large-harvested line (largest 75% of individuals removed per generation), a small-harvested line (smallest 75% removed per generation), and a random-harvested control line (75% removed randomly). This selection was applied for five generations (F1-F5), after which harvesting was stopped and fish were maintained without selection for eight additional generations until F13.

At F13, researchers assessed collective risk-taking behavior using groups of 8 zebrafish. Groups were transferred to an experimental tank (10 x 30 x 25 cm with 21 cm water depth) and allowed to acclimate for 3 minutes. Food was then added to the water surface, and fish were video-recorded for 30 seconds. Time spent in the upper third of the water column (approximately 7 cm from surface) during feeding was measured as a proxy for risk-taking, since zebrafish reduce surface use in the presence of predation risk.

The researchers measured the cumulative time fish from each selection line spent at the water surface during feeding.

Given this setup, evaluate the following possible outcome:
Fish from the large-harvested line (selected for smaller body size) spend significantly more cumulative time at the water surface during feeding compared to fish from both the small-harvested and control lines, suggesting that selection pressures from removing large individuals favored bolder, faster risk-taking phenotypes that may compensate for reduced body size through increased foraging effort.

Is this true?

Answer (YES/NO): NO